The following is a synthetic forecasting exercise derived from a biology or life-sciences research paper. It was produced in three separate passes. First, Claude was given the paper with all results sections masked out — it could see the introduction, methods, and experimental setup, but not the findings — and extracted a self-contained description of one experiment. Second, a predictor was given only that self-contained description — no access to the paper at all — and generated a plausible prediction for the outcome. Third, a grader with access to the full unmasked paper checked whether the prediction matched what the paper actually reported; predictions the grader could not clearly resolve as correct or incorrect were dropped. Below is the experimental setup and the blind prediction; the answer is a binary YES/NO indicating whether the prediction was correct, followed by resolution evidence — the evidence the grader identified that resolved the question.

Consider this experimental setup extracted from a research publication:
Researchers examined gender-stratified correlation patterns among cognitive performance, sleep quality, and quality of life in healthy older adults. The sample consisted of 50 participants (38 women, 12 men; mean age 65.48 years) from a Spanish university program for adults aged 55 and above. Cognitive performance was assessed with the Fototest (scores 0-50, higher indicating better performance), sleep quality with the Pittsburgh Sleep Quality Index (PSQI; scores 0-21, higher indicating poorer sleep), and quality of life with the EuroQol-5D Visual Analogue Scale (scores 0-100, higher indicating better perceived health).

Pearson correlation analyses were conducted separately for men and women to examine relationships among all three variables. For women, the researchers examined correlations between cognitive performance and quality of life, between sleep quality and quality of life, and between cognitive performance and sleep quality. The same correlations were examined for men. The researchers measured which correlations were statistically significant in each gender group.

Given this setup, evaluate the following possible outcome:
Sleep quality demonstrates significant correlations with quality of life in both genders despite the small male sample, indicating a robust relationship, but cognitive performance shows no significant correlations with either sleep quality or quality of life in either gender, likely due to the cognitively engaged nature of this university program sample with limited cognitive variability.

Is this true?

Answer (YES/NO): NO